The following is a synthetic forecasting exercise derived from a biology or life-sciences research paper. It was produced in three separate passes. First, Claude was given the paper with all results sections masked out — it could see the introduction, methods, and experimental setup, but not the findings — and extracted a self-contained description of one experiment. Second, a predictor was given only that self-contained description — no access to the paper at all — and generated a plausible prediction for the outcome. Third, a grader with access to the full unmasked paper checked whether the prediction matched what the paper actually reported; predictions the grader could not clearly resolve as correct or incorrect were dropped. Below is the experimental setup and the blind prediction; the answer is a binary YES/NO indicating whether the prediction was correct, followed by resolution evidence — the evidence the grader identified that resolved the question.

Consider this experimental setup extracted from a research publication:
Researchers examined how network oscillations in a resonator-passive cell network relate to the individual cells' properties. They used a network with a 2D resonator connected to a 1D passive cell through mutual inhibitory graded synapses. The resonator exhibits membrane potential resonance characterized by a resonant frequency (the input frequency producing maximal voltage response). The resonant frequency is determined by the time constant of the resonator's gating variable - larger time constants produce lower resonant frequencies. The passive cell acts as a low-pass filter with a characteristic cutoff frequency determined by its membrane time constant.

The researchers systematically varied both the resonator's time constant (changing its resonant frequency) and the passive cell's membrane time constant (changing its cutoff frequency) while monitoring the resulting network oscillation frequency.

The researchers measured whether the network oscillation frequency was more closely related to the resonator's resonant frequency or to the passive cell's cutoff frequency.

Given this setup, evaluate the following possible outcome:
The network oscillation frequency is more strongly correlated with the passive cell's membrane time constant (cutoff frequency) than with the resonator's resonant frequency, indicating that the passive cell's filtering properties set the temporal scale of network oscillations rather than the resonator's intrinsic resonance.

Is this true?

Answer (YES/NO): NO